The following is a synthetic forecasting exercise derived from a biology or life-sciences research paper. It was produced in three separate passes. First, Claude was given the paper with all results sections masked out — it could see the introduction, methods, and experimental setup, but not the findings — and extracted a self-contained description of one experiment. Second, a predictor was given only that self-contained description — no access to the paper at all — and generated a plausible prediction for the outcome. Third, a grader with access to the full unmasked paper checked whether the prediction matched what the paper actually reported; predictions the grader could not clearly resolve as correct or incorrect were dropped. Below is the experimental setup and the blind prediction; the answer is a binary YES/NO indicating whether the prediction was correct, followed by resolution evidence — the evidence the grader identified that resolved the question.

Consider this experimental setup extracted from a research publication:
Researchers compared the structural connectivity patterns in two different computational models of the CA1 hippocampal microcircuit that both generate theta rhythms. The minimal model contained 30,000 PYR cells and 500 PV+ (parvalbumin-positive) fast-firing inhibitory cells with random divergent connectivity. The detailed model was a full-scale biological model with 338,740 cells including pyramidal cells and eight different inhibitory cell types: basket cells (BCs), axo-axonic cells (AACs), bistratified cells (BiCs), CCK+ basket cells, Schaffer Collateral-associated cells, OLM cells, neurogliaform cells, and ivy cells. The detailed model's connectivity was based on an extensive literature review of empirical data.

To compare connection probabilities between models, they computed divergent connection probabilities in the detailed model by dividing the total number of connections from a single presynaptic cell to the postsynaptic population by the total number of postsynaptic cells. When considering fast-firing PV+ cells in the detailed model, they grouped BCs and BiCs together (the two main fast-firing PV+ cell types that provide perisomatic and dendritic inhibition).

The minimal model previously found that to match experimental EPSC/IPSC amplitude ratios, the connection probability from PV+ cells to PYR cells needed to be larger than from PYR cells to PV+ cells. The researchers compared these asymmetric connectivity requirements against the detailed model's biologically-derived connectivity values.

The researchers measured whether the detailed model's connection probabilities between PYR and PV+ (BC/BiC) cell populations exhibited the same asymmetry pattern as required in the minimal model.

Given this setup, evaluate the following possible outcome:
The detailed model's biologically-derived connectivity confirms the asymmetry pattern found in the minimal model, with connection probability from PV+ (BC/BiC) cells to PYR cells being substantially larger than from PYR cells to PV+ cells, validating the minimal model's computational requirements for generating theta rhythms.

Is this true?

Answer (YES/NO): YES